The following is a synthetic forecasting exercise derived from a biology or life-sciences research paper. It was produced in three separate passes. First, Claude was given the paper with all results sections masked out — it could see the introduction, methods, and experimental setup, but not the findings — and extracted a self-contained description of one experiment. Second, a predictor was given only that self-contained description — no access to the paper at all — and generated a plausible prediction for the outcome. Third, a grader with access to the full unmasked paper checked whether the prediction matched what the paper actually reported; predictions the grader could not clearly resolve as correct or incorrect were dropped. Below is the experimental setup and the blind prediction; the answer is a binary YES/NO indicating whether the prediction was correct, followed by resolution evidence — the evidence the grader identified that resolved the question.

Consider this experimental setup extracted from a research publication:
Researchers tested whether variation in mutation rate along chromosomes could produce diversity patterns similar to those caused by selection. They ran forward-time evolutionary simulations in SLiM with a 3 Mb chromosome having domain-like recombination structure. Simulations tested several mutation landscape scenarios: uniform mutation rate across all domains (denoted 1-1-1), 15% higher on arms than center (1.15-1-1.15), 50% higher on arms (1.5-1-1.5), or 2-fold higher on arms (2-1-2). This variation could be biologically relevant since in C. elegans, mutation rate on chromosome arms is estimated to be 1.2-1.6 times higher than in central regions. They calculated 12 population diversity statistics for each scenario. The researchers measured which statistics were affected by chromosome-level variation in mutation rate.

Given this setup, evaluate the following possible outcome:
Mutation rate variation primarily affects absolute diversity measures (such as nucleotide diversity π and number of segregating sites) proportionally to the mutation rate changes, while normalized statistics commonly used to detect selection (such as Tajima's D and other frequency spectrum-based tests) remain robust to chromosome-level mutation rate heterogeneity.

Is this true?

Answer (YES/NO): NO